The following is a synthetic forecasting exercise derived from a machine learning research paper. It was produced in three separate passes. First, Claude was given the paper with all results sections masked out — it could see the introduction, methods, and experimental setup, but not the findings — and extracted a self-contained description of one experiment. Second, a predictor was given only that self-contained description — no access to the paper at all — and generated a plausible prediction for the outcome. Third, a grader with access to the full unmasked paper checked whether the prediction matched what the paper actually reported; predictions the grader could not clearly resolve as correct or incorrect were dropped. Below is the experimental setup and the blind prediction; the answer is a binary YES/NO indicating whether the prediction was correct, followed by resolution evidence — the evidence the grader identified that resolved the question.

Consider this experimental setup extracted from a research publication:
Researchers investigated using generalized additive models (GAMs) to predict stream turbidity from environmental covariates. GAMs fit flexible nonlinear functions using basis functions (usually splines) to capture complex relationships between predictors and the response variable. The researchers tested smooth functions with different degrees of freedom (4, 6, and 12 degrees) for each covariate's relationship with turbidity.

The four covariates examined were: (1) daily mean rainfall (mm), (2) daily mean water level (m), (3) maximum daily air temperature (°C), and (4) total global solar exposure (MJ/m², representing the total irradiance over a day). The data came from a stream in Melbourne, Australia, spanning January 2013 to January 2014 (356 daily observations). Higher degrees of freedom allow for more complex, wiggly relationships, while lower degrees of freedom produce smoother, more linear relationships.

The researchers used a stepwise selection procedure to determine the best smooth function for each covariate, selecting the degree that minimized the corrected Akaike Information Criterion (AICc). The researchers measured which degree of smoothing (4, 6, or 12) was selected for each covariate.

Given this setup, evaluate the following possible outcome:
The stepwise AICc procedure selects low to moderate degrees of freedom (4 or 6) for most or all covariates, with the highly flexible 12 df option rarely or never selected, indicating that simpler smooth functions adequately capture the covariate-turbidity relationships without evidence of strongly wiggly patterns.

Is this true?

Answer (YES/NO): NO